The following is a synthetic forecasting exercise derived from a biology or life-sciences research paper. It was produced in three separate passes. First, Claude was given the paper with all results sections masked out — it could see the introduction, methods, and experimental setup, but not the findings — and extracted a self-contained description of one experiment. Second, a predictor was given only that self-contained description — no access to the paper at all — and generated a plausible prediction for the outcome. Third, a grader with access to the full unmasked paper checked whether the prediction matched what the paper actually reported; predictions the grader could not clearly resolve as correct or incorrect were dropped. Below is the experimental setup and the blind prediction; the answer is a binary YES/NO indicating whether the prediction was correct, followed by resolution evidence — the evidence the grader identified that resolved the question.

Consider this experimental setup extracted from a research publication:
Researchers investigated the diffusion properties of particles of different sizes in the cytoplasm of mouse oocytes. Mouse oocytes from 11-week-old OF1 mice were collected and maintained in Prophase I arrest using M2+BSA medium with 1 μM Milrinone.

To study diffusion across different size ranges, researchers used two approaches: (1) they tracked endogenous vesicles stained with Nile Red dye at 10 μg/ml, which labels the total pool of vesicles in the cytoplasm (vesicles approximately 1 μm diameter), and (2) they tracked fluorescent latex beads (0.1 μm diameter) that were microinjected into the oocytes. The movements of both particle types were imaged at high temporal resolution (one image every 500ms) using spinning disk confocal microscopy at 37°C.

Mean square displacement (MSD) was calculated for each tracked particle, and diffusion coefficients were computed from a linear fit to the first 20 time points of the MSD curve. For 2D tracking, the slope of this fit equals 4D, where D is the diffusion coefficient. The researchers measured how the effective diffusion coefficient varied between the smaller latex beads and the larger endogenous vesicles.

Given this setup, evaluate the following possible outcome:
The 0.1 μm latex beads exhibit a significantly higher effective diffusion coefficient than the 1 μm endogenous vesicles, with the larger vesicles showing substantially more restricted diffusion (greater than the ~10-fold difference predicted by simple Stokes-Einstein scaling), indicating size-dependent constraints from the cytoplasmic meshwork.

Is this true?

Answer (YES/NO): NO